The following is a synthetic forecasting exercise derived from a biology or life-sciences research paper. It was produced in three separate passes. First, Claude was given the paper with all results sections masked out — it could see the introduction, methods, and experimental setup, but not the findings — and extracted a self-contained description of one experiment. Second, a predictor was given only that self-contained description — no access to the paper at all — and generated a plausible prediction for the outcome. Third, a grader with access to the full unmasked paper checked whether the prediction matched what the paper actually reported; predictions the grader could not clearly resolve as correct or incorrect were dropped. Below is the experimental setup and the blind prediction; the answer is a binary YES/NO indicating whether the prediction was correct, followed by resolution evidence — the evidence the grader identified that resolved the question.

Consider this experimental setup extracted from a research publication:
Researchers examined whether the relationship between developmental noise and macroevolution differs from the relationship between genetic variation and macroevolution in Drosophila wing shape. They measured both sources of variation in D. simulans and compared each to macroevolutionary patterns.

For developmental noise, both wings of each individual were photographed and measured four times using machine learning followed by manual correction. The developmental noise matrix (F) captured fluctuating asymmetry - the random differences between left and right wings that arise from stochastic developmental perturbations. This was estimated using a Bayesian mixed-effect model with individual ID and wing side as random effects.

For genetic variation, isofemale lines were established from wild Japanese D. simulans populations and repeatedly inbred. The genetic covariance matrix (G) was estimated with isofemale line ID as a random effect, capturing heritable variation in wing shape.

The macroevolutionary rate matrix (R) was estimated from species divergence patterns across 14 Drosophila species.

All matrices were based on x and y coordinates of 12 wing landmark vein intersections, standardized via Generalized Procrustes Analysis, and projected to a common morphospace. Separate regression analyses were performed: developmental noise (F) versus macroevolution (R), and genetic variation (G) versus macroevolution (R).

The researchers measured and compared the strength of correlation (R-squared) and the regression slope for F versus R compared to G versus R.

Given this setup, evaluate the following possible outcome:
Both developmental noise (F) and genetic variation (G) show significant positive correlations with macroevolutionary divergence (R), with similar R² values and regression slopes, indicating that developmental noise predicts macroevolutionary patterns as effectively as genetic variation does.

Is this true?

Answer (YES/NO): NO